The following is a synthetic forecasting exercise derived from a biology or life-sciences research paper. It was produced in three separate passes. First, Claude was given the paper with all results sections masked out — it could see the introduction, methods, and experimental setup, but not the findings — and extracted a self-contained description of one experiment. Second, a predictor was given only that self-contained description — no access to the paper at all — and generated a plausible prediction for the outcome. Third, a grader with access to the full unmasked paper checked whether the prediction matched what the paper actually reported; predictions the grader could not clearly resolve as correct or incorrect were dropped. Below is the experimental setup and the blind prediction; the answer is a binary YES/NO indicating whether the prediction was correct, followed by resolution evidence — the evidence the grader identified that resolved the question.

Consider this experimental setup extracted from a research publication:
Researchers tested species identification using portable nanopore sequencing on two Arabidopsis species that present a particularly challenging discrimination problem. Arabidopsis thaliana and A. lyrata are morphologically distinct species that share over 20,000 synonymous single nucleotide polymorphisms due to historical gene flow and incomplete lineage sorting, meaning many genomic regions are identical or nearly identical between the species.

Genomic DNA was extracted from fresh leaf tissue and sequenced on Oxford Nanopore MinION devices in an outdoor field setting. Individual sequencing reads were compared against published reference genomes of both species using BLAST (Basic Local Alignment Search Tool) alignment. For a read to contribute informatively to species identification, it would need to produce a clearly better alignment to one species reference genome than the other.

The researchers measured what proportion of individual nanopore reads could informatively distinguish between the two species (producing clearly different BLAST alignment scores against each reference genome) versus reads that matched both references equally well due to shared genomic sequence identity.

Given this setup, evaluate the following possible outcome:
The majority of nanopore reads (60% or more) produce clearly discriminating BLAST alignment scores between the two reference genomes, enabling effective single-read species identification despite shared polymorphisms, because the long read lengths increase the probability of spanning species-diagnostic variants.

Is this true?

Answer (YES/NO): NO